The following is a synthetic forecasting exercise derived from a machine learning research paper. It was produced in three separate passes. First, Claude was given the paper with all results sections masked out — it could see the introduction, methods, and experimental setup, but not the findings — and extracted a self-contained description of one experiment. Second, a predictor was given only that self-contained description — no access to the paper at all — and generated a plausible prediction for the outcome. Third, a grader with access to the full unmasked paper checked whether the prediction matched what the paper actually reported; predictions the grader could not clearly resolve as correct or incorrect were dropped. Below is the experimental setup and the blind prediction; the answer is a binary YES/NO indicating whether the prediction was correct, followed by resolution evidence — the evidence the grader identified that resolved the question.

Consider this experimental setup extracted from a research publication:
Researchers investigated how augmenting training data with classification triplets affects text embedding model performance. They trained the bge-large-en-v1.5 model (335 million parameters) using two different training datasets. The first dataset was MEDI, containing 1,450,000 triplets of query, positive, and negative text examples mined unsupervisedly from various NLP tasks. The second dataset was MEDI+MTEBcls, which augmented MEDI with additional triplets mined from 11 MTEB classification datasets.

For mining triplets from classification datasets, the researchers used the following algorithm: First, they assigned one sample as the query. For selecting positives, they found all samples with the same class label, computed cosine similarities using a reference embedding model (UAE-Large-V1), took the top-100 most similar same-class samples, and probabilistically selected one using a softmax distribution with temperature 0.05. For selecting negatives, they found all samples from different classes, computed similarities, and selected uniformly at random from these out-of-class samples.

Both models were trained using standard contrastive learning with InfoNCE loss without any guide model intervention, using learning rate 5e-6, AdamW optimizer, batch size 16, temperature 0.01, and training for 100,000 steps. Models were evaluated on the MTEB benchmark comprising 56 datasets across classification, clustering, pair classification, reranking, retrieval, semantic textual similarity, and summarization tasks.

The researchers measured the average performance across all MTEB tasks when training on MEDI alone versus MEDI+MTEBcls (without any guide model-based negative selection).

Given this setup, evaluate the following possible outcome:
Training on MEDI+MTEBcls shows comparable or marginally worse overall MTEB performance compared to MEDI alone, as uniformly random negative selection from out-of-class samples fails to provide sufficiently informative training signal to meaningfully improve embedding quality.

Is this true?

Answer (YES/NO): NO